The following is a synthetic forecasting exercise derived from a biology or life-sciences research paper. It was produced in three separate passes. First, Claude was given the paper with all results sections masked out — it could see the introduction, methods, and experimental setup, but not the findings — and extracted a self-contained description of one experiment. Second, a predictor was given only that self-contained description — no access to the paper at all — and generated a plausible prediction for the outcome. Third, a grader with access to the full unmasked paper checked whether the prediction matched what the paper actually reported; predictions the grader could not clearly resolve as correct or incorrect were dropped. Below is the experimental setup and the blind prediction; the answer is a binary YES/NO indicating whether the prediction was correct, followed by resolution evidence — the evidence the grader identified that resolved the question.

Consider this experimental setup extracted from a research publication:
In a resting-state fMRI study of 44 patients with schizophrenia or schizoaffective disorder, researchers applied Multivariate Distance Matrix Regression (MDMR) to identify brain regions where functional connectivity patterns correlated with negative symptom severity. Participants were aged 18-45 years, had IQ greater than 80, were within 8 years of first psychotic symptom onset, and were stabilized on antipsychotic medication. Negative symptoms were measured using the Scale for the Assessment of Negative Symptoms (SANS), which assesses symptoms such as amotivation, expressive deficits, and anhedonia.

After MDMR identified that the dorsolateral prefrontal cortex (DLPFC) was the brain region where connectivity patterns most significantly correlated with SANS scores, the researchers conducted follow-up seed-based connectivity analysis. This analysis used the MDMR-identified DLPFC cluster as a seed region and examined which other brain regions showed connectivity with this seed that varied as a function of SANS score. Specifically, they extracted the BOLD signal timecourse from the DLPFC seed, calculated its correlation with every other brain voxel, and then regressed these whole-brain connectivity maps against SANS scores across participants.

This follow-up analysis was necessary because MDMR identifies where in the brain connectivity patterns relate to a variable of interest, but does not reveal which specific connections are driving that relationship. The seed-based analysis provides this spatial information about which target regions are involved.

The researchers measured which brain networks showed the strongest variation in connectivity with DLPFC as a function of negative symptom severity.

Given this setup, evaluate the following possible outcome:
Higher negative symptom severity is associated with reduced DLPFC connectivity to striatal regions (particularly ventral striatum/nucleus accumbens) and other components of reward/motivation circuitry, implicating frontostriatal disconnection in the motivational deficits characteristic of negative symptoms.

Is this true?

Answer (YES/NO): NO